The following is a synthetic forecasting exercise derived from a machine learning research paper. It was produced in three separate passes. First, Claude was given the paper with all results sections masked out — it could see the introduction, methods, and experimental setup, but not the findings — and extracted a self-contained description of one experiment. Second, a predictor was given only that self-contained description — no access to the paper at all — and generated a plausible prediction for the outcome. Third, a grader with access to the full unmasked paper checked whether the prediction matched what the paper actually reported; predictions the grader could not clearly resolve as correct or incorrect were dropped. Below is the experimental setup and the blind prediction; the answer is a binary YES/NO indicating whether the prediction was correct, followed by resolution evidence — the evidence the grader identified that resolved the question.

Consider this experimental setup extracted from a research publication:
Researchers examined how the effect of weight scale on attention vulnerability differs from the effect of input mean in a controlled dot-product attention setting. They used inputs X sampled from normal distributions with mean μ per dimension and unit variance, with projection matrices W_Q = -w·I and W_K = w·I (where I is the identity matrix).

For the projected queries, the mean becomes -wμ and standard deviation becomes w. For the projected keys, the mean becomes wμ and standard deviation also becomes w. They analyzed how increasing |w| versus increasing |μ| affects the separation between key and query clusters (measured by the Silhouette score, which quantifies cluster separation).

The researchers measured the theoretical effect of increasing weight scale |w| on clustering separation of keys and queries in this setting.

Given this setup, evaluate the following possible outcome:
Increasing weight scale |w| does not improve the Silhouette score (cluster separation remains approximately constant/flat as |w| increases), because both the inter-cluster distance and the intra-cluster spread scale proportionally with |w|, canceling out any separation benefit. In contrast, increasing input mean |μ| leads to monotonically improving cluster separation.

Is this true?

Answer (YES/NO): YES